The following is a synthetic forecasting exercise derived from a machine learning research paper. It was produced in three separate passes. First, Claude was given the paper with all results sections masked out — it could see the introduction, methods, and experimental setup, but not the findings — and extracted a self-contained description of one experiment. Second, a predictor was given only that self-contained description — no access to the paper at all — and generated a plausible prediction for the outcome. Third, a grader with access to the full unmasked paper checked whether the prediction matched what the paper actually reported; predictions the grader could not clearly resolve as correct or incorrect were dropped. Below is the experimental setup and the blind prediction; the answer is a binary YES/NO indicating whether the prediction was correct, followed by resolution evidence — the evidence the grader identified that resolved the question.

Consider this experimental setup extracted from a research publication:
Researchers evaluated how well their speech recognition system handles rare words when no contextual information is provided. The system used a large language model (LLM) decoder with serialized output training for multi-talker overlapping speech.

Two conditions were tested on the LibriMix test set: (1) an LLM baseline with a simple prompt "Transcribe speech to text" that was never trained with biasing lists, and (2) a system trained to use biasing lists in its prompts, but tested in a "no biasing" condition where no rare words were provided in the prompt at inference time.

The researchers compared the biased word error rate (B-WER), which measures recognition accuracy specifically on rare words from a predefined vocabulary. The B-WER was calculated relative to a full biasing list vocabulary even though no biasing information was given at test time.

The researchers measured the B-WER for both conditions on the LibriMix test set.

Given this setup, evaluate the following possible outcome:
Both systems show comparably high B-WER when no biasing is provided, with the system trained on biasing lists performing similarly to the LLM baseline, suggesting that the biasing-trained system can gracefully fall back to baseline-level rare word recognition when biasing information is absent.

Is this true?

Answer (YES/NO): NO